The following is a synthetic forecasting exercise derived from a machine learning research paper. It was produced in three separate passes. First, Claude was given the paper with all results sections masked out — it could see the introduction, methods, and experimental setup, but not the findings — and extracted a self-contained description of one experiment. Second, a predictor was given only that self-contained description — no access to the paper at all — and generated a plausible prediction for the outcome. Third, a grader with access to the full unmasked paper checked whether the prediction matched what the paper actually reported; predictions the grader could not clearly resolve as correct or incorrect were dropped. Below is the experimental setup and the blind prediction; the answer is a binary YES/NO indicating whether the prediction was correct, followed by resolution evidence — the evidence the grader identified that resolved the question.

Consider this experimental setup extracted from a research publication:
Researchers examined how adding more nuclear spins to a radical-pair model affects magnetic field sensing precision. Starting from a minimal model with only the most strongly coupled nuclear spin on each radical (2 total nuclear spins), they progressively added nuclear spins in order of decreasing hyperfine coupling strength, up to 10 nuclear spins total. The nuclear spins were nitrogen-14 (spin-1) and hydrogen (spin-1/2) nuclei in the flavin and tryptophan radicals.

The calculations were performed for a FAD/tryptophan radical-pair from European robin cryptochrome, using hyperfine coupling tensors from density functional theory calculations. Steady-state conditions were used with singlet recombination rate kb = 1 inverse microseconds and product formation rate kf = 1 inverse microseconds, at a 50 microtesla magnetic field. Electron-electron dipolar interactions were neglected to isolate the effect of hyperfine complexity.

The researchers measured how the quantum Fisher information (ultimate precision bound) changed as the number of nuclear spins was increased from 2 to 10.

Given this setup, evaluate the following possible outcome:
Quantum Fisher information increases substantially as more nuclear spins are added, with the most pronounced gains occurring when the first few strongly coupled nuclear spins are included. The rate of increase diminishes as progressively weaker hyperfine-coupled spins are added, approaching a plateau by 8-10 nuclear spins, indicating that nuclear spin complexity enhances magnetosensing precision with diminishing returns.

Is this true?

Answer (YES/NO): NO